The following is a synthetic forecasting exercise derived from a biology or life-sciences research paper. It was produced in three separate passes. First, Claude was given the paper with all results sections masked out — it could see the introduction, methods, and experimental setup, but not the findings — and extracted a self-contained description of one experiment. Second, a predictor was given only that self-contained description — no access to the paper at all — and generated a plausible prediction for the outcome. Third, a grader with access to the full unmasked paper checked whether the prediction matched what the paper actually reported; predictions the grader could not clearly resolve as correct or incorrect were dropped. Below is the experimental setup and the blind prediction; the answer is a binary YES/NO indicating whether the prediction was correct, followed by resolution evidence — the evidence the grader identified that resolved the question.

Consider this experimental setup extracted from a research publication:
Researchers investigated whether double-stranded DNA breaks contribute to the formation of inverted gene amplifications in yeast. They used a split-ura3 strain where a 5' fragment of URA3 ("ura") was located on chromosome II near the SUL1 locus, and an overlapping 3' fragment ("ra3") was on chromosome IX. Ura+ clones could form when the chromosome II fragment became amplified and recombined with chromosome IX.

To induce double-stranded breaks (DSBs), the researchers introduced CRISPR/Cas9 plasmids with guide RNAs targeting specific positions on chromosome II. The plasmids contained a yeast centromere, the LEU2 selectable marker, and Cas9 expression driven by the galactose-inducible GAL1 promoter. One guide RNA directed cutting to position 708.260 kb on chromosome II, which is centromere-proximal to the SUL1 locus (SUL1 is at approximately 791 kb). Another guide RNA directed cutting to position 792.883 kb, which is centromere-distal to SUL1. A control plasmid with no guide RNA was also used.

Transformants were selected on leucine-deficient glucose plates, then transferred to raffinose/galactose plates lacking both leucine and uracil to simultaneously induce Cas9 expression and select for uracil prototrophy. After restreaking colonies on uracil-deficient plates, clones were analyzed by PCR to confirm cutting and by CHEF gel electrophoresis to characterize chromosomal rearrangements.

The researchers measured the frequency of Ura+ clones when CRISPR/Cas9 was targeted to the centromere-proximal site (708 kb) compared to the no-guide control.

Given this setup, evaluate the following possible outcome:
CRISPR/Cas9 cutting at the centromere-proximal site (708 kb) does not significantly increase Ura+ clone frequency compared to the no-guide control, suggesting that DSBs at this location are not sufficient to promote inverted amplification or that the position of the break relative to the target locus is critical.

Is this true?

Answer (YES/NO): YES